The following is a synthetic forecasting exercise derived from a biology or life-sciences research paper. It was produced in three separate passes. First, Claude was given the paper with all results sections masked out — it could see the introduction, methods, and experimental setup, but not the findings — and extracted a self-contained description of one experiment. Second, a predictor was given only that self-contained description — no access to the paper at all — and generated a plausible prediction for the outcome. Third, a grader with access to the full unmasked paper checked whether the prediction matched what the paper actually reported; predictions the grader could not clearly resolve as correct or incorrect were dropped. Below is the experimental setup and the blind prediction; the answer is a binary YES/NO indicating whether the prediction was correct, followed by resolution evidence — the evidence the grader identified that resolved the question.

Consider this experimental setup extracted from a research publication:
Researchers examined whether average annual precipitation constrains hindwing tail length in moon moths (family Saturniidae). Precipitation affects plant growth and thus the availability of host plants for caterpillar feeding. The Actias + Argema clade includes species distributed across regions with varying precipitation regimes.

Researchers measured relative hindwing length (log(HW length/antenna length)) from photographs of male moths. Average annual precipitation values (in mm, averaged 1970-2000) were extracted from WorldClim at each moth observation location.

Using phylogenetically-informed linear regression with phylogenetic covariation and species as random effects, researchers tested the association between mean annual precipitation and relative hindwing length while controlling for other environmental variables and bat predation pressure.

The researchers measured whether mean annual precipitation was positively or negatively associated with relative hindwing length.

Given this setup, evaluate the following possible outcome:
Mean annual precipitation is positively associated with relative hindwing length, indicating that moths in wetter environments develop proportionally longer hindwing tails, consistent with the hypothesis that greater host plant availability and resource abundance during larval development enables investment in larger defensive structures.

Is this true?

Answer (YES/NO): NO